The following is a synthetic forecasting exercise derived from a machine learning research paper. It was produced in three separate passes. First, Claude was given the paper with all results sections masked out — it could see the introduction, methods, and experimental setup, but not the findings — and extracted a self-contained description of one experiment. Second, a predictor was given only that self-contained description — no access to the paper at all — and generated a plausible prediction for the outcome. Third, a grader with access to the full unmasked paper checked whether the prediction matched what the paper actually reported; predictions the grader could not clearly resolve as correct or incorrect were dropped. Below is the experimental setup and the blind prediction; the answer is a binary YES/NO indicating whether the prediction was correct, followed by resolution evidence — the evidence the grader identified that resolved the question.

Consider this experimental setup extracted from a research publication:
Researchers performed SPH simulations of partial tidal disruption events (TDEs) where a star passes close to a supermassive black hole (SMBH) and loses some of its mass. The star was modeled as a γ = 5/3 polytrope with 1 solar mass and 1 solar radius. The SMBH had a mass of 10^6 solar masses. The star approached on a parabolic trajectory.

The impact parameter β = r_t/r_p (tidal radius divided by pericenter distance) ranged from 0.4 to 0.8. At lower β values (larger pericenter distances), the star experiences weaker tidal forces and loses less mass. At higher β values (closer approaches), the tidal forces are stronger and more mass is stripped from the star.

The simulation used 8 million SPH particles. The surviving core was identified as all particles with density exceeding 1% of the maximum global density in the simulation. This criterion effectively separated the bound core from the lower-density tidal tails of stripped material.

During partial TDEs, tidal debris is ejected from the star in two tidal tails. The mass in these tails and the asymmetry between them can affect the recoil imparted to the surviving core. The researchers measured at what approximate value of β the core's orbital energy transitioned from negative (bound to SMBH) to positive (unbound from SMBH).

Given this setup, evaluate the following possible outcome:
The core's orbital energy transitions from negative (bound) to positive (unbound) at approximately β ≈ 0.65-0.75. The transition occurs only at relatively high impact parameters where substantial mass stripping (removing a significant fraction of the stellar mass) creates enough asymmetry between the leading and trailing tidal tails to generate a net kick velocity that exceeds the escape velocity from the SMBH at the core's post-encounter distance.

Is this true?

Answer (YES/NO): NO